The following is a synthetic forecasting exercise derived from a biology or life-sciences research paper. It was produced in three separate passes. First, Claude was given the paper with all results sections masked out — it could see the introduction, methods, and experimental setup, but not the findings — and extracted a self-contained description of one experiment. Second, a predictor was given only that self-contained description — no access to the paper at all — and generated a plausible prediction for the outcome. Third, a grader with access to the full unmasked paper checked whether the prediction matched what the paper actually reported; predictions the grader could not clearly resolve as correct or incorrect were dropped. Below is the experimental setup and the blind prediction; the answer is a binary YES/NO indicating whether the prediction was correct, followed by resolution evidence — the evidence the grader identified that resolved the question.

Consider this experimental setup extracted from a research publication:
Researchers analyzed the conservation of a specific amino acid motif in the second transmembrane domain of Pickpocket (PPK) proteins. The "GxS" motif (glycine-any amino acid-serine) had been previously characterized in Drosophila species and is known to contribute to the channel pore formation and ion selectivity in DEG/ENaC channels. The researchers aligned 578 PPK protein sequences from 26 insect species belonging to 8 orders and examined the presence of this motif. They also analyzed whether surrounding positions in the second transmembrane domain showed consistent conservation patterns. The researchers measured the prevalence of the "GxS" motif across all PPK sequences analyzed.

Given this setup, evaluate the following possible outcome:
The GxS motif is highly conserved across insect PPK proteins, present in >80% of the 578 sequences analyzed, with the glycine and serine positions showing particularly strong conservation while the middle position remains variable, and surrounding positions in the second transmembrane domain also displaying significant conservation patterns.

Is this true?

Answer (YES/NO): NO